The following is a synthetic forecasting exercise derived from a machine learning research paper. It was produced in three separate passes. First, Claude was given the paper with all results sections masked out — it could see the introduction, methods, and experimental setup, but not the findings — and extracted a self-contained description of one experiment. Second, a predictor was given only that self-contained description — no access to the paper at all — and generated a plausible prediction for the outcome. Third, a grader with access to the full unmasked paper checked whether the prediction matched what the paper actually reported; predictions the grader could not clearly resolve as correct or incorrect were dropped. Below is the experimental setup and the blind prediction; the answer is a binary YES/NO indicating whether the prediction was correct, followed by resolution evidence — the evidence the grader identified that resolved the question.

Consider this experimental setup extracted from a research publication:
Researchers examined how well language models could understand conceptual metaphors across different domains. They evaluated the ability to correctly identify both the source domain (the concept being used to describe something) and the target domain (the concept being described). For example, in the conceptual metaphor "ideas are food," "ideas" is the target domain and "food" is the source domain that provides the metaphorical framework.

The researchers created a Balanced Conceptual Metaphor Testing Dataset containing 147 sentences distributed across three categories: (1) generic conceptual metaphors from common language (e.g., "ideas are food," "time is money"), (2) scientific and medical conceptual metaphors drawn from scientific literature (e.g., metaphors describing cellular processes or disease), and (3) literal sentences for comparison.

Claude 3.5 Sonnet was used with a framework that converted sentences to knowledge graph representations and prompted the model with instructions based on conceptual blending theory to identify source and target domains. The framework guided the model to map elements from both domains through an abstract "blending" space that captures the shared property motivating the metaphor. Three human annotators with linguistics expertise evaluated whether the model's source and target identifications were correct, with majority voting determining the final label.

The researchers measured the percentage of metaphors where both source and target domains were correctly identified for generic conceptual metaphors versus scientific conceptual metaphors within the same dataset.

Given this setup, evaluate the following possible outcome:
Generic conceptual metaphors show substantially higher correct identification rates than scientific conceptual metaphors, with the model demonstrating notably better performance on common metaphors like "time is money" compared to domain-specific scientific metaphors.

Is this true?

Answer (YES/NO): YES